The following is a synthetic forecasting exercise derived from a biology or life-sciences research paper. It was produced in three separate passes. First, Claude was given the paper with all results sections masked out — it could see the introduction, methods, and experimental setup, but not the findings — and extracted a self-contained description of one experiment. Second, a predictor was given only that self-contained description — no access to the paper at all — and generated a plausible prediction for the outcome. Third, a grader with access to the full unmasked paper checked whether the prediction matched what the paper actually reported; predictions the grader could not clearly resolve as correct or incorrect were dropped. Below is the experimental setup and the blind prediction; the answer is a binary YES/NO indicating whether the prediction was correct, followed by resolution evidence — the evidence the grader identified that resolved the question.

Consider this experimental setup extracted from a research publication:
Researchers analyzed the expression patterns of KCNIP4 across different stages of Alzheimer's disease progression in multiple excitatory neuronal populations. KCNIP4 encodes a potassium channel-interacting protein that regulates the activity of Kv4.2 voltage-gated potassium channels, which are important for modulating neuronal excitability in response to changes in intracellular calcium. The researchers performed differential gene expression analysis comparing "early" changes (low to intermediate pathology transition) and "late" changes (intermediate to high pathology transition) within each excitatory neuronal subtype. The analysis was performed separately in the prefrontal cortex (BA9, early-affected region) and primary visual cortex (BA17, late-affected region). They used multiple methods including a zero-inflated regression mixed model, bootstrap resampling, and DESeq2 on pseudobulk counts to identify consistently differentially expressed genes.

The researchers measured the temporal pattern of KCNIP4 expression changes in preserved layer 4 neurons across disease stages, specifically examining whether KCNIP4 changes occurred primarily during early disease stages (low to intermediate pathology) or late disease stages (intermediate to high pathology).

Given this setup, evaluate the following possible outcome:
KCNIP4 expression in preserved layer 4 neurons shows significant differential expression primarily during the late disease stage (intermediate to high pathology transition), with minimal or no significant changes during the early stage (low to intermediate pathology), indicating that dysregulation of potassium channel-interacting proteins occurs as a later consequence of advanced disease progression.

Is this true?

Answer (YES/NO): NO